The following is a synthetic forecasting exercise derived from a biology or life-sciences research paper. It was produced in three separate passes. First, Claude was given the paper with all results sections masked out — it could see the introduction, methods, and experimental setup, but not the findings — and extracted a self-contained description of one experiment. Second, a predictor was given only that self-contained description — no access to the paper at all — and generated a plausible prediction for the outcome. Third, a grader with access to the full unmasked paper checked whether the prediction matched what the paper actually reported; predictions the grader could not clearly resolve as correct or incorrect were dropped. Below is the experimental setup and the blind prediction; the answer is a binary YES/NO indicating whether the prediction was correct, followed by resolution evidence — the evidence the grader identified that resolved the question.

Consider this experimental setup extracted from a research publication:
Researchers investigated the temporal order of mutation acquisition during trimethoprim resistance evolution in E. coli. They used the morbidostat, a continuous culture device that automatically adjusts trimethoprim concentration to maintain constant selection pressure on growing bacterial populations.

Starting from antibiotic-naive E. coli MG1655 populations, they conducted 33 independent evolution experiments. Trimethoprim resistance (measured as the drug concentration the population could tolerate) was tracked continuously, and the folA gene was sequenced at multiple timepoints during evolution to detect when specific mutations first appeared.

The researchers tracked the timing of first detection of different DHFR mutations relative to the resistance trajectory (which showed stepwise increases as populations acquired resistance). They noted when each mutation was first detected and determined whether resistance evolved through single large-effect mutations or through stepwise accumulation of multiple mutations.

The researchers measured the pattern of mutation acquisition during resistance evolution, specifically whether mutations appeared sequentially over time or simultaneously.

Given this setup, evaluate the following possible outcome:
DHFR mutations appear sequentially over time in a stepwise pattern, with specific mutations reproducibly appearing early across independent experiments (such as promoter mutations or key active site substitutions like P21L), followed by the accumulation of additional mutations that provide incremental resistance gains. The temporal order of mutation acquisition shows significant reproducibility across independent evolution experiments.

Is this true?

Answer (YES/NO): NO